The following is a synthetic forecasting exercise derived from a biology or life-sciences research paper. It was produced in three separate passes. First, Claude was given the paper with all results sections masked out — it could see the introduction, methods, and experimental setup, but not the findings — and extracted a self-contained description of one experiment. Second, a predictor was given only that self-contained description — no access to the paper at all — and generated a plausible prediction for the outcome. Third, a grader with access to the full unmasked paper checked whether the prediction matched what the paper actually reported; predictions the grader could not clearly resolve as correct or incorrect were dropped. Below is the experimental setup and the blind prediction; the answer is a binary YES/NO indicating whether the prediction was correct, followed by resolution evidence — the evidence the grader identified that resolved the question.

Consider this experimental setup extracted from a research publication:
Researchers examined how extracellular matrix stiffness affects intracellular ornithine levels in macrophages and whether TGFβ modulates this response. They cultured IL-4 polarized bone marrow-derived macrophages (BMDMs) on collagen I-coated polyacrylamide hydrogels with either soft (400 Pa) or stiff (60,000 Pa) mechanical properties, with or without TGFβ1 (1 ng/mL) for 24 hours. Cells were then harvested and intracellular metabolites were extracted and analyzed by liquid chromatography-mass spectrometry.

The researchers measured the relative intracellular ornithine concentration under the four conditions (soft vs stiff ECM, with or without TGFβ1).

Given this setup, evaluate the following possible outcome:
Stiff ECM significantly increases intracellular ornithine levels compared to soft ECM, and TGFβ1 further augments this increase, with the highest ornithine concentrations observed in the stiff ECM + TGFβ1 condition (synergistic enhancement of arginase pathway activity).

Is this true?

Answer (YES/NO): NO